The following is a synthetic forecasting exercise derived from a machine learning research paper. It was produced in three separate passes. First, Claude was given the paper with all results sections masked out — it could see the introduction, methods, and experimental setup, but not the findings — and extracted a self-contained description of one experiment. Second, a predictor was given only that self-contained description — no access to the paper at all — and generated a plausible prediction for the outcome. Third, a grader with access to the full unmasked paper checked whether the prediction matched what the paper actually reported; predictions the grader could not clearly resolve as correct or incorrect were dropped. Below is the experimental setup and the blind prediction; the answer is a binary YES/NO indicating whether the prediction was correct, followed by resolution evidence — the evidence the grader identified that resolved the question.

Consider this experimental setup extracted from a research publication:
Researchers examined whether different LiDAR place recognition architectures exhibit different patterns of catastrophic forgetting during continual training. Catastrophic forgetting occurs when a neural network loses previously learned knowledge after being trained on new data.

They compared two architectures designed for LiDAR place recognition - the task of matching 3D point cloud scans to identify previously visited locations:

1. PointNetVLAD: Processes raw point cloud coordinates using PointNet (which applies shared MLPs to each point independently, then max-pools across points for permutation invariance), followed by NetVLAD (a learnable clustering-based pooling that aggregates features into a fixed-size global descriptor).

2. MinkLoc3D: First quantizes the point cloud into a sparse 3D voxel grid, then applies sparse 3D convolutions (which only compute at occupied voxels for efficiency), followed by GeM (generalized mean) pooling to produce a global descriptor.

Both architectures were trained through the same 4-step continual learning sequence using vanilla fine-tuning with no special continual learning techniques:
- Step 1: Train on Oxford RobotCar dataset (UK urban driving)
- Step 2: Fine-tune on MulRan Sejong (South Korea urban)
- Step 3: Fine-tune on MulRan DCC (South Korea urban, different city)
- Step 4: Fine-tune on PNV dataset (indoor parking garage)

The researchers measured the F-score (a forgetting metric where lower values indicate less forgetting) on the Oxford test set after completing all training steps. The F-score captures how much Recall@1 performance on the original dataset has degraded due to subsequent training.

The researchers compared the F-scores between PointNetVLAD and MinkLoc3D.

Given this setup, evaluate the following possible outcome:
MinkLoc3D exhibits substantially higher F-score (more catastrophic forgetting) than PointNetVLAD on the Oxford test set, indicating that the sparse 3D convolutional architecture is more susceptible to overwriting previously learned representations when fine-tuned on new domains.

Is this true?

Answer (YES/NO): NO